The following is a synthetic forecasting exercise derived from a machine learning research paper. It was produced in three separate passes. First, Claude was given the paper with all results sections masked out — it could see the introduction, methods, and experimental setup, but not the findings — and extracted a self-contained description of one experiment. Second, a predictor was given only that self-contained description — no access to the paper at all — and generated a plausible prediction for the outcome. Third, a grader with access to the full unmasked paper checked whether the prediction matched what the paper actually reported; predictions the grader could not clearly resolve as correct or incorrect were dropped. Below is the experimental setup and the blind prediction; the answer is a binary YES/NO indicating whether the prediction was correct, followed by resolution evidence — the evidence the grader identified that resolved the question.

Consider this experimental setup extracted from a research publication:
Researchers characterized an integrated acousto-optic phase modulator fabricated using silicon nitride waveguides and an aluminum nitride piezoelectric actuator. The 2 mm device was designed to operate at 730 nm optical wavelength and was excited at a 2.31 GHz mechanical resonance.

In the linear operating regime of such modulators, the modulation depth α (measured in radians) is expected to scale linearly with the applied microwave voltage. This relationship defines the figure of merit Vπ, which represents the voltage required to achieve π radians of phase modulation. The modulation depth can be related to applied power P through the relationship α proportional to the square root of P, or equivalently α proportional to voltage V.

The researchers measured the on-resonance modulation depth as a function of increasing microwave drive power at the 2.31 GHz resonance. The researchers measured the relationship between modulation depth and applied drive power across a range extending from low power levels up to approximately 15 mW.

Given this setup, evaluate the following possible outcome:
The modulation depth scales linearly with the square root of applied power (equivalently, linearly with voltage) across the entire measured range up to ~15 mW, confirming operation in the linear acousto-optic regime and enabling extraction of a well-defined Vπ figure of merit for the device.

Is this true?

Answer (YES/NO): NO